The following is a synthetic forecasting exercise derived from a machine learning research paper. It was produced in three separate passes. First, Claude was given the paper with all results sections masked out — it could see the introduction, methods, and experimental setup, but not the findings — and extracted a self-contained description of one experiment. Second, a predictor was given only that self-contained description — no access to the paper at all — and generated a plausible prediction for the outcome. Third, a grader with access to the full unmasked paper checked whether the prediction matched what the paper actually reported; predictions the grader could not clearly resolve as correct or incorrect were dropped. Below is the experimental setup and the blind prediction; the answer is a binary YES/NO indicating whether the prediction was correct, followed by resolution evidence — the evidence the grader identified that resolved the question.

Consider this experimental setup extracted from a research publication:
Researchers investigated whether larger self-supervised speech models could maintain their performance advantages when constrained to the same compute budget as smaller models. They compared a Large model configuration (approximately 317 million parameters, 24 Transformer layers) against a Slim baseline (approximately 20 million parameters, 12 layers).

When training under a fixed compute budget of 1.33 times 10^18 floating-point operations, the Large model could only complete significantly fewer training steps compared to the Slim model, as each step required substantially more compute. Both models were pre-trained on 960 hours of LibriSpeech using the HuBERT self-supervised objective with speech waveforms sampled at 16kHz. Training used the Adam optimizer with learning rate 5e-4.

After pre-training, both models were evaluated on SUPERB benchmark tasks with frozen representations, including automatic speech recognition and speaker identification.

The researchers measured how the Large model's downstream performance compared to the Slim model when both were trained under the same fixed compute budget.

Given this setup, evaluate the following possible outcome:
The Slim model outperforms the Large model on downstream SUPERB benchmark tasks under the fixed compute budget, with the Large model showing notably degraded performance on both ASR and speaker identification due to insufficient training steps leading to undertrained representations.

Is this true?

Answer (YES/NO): YES